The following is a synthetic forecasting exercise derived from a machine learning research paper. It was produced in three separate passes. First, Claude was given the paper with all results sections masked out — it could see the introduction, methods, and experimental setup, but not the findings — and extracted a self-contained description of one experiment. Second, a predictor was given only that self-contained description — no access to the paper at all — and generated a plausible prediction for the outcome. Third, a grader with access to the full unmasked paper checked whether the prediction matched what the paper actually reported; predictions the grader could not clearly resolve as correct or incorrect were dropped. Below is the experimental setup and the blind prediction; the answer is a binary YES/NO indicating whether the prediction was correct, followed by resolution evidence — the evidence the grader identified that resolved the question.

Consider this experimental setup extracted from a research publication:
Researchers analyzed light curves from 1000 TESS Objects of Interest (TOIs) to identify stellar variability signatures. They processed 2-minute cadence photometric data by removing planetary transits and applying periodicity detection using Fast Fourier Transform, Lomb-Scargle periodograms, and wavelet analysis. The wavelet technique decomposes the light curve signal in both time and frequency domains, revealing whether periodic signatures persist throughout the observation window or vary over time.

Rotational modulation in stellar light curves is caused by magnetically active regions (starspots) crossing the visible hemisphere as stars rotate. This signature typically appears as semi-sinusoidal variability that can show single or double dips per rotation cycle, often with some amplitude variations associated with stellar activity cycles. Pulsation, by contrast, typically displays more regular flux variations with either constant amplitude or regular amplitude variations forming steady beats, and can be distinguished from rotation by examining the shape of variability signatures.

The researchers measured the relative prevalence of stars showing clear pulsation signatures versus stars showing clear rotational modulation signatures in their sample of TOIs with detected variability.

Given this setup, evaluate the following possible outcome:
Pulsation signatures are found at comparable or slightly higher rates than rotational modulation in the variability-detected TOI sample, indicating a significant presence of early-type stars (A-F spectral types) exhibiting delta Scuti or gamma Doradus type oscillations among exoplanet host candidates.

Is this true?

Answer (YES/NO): NO